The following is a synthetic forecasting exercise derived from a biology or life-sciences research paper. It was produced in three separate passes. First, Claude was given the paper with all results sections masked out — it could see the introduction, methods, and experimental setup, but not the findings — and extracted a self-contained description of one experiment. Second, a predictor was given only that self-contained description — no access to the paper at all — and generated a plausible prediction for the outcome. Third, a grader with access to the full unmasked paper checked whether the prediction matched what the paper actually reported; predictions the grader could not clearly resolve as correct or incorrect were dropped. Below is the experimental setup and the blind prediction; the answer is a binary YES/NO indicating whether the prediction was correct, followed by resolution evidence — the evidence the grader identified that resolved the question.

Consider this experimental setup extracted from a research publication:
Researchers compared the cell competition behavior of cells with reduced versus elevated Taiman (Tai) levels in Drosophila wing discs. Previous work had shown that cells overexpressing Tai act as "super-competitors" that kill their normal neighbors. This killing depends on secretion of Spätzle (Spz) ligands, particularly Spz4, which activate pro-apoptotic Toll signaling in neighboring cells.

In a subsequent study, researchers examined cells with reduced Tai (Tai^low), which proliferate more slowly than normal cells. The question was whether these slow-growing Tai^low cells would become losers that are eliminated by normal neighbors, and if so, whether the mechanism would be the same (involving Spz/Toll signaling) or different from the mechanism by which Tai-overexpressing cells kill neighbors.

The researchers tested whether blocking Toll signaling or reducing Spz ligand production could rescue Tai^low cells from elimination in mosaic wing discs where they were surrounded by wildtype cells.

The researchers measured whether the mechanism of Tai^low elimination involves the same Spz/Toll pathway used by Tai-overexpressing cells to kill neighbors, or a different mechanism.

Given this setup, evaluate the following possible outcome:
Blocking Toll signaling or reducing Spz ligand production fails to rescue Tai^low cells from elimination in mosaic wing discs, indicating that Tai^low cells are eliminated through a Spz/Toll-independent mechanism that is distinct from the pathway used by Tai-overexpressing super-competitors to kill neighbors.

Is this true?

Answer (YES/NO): YES